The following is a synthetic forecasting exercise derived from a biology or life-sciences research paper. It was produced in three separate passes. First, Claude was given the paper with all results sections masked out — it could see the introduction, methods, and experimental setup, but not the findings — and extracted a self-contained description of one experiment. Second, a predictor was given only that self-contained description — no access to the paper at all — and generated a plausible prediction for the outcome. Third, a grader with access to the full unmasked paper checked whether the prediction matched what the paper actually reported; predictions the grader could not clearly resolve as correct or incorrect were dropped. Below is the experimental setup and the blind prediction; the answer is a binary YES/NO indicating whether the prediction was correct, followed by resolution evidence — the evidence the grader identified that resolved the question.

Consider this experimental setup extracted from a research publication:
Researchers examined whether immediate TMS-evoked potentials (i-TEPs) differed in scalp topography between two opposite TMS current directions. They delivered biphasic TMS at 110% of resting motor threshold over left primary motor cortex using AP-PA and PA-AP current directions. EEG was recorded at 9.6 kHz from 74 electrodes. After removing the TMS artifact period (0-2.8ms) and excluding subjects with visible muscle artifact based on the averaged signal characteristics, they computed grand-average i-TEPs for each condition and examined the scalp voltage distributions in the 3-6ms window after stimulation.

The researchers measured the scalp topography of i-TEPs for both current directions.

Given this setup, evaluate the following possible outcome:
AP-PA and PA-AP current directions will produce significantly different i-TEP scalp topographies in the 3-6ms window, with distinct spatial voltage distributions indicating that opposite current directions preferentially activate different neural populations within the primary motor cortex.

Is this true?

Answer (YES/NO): NO